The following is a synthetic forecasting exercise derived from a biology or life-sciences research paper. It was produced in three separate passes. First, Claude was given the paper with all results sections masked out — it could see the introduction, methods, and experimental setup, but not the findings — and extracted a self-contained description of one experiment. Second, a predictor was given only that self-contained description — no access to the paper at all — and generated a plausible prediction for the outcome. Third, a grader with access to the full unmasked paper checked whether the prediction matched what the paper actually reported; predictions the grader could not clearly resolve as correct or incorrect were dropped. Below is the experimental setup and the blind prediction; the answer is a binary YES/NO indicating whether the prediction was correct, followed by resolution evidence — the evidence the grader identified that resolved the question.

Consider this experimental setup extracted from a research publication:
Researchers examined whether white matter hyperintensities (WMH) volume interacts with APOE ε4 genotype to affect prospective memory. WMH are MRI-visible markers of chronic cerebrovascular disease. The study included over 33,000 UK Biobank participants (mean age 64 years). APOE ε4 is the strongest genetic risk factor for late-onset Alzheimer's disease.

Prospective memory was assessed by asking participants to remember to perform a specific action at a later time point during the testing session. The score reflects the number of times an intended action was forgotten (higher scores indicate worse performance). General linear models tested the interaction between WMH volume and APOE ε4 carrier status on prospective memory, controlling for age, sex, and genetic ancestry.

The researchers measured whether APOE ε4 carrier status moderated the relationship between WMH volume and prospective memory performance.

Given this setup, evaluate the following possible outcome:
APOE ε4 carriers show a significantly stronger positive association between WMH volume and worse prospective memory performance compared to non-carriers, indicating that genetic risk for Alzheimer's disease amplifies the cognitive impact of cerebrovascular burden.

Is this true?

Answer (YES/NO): YES